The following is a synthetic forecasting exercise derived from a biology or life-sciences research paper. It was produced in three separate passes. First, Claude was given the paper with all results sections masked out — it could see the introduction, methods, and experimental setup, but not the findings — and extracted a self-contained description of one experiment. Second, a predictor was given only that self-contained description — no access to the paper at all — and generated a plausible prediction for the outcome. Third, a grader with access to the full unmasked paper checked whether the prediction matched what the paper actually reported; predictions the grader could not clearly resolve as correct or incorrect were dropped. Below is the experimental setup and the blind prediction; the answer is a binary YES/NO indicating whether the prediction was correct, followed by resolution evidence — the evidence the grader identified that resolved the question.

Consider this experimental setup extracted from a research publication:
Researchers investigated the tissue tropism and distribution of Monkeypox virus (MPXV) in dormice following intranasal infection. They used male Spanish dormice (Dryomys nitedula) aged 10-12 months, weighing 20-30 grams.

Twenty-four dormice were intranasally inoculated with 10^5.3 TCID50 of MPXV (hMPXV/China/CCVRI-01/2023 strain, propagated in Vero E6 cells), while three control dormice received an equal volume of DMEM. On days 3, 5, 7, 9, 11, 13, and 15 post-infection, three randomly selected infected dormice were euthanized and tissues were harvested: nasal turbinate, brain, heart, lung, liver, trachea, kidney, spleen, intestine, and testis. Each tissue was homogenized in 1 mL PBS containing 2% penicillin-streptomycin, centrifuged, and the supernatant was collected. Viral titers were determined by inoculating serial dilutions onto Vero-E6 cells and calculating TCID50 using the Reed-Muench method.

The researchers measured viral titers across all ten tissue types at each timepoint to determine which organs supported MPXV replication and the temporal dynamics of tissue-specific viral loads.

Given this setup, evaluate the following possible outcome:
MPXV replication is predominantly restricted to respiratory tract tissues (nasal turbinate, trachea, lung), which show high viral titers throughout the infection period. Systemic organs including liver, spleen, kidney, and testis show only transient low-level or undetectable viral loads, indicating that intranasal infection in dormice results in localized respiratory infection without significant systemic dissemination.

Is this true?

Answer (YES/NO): NO